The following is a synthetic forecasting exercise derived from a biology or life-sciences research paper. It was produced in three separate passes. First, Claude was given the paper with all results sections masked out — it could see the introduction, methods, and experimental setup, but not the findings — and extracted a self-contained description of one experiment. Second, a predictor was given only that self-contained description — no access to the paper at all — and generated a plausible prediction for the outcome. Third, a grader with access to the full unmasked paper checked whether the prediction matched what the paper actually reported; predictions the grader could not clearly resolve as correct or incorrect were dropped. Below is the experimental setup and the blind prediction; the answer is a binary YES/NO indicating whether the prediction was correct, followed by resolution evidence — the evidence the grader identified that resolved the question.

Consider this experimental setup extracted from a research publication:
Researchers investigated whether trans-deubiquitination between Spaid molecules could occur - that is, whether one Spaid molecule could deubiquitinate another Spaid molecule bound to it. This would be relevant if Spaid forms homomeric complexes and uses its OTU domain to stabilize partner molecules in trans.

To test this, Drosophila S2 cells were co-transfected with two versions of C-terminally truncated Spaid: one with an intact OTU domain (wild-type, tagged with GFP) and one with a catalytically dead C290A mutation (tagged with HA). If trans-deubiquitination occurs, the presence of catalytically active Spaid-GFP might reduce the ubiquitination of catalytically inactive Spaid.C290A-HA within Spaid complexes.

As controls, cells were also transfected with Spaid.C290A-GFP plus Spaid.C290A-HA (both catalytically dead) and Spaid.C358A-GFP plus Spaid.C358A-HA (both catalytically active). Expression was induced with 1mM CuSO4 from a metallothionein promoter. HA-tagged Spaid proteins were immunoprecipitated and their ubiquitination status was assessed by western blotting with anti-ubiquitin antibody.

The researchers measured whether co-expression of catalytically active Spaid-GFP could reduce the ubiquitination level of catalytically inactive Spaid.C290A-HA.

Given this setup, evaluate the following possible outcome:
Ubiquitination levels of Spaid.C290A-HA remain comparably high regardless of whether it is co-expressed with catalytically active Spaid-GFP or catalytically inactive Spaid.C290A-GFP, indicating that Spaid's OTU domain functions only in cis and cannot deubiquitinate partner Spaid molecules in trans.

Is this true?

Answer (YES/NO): NO